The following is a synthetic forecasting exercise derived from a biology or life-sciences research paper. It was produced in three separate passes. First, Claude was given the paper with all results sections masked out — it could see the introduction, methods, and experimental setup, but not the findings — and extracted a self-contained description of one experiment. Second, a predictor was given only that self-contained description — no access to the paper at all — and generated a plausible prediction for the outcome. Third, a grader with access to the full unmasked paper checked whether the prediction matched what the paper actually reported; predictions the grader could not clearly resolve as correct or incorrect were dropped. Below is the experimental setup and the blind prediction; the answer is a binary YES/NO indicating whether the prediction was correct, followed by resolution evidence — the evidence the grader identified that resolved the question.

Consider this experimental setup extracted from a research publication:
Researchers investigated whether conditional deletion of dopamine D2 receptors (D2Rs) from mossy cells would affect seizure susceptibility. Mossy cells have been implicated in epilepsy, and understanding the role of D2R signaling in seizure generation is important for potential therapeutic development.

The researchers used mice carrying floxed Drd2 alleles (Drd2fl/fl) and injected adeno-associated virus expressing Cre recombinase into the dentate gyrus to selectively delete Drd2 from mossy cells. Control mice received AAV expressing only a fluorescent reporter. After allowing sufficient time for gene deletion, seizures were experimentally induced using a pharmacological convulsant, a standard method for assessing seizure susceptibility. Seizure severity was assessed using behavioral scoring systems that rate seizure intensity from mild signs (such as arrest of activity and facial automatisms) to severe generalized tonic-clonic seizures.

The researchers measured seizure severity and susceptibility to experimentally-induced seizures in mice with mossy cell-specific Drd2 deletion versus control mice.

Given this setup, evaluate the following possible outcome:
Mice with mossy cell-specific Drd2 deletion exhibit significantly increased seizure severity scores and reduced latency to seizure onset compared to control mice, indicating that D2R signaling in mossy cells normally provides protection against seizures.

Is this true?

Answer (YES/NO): YES